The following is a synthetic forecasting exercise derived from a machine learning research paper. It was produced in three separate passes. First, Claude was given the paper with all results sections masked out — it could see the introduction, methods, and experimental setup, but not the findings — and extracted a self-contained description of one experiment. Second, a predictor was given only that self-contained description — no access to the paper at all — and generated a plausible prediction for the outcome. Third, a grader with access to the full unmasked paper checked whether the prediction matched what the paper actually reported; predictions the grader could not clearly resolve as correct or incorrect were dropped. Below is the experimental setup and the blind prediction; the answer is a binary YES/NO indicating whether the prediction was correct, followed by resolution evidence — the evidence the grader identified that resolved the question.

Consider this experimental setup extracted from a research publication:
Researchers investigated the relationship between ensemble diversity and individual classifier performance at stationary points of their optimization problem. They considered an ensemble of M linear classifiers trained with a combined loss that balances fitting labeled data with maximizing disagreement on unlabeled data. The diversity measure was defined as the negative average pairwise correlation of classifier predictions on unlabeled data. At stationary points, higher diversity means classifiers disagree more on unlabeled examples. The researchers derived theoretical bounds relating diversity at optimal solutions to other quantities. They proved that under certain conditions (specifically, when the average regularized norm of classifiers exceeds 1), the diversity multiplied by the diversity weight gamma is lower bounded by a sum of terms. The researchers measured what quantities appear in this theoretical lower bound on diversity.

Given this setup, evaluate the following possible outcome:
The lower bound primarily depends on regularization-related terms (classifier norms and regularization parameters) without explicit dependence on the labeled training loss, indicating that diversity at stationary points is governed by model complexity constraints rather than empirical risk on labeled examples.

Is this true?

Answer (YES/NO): NO